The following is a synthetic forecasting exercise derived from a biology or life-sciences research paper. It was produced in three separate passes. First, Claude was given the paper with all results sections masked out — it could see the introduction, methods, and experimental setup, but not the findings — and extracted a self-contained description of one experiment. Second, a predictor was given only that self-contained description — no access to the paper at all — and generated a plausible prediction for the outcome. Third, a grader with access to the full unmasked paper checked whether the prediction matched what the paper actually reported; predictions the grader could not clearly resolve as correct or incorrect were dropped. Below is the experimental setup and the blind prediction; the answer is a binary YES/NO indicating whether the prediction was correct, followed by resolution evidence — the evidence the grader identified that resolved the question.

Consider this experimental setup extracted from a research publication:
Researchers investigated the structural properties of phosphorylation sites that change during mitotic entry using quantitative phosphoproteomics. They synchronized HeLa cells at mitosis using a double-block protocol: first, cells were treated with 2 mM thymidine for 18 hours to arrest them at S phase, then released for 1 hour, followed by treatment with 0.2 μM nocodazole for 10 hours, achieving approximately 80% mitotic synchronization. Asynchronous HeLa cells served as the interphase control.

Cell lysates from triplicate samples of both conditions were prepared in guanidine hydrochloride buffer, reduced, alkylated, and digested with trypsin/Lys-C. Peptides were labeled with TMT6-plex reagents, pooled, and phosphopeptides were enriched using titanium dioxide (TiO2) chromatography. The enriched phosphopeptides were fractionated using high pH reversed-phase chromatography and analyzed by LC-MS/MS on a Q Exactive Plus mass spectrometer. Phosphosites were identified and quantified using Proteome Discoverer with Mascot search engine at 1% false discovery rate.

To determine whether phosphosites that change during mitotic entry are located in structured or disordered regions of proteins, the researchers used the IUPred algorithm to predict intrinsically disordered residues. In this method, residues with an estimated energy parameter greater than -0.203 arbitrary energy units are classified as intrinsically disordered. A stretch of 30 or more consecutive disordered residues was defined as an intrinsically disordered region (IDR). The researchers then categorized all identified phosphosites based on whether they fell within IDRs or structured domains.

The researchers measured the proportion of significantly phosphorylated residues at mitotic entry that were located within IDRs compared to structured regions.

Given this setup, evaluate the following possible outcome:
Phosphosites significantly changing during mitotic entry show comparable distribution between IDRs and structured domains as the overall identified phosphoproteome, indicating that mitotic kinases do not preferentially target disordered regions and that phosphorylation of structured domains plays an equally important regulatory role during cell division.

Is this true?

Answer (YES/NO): NO